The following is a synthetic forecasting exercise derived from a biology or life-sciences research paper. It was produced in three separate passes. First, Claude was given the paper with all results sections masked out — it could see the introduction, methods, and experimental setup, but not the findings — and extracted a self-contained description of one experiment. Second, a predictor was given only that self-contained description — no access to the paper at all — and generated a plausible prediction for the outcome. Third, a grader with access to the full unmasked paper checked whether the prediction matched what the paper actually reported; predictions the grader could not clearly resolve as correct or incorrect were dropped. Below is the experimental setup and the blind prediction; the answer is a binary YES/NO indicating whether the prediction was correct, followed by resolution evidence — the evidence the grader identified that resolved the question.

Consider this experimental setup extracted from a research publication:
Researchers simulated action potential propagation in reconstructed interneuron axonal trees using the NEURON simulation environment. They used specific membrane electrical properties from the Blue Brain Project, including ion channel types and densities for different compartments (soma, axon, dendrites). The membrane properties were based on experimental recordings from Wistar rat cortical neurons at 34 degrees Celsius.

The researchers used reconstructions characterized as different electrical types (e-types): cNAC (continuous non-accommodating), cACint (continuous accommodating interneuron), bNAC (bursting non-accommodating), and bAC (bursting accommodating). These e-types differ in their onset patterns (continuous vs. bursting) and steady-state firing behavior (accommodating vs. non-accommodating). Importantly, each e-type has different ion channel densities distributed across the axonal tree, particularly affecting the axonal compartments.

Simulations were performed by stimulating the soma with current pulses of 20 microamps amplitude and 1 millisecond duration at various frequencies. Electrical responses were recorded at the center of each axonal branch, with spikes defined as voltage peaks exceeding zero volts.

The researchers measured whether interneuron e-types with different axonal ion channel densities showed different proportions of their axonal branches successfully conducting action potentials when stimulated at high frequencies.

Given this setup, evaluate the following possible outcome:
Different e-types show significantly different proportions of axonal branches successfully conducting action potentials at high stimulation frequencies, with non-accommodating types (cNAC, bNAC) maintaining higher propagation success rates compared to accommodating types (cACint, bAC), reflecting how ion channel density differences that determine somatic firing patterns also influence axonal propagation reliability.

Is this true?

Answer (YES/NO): NO